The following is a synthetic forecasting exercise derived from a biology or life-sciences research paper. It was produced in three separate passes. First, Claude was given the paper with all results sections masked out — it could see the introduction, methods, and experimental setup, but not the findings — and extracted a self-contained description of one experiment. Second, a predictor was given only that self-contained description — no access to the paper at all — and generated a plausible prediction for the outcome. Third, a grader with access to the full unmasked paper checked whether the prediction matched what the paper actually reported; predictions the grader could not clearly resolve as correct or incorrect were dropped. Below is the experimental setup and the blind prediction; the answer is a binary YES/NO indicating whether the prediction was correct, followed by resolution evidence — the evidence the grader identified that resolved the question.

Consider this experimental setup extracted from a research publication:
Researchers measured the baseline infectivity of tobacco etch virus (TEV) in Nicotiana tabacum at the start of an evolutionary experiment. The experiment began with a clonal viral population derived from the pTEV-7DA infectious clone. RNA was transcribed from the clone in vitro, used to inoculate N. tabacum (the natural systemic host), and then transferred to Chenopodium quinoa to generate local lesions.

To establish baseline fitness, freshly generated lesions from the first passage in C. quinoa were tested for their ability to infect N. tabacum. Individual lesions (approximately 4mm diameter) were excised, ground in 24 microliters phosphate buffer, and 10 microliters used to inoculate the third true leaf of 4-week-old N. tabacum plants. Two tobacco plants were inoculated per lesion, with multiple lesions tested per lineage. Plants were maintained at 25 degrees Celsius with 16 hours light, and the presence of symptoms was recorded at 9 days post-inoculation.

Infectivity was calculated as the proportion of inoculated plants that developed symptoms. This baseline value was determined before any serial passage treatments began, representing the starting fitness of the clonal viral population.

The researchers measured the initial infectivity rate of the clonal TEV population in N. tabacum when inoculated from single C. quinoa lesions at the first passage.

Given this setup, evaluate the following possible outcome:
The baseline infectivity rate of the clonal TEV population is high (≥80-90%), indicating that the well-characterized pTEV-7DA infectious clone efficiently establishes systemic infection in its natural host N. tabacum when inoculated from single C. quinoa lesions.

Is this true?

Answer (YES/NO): NO